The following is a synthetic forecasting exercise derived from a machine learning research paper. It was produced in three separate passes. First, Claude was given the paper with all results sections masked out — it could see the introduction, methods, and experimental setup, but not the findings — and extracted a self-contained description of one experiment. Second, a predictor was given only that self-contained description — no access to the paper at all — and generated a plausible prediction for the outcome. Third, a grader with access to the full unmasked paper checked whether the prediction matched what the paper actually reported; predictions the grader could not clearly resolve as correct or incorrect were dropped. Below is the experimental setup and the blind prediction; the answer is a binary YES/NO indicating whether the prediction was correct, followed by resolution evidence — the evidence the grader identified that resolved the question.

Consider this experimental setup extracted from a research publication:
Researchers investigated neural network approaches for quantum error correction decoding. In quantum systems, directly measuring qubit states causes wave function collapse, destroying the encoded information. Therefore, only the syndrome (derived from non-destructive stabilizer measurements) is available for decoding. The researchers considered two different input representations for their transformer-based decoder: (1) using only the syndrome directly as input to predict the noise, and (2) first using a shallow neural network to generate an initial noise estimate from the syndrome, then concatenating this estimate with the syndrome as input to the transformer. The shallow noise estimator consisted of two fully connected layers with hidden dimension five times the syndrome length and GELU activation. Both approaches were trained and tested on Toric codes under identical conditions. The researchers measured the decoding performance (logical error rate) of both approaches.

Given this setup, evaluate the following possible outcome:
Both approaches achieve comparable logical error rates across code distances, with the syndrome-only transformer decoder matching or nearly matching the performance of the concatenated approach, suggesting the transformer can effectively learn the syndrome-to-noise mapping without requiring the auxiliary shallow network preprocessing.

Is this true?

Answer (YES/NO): NO